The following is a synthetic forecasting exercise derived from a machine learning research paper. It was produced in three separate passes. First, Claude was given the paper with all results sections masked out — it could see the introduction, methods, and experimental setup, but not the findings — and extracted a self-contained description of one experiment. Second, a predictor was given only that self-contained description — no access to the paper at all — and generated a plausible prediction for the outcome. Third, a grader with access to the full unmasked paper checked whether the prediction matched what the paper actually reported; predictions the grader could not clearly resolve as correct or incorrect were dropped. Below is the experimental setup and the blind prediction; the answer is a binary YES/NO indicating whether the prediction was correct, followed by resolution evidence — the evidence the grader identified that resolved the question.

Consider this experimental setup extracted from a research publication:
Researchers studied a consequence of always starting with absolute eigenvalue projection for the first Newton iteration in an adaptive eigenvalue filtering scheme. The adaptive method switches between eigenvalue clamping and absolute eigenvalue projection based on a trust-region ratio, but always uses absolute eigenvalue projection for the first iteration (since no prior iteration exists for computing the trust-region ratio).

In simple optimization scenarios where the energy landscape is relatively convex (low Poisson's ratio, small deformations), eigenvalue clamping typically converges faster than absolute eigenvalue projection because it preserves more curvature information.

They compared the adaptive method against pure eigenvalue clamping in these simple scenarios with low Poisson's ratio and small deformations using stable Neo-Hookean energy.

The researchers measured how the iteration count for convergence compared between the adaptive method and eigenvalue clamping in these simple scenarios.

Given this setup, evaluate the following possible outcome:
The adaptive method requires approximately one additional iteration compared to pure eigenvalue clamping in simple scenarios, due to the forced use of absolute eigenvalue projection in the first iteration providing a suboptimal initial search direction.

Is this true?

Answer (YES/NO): YES